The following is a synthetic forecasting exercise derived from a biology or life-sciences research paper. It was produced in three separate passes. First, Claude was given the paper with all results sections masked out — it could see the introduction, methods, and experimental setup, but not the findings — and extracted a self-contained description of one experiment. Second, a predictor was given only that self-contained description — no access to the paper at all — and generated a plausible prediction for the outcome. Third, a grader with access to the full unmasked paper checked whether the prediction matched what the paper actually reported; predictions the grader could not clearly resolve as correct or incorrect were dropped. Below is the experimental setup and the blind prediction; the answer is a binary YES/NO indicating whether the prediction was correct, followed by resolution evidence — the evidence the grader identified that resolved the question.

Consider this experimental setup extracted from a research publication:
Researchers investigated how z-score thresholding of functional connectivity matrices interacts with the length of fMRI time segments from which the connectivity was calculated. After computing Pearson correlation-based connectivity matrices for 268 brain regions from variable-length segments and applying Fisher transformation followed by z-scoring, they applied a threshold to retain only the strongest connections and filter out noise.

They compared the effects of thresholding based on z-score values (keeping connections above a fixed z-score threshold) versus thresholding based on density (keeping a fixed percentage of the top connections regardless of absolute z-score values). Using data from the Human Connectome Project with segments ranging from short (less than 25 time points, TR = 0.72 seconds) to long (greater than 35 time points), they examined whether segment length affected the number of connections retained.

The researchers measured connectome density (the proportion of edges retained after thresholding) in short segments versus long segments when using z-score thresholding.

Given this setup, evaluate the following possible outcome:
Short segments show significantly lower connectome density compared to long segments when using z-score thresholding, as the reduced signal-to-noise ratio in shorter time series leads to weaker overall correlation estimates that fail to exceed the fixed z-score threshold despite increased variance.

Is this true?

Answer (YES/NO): NO